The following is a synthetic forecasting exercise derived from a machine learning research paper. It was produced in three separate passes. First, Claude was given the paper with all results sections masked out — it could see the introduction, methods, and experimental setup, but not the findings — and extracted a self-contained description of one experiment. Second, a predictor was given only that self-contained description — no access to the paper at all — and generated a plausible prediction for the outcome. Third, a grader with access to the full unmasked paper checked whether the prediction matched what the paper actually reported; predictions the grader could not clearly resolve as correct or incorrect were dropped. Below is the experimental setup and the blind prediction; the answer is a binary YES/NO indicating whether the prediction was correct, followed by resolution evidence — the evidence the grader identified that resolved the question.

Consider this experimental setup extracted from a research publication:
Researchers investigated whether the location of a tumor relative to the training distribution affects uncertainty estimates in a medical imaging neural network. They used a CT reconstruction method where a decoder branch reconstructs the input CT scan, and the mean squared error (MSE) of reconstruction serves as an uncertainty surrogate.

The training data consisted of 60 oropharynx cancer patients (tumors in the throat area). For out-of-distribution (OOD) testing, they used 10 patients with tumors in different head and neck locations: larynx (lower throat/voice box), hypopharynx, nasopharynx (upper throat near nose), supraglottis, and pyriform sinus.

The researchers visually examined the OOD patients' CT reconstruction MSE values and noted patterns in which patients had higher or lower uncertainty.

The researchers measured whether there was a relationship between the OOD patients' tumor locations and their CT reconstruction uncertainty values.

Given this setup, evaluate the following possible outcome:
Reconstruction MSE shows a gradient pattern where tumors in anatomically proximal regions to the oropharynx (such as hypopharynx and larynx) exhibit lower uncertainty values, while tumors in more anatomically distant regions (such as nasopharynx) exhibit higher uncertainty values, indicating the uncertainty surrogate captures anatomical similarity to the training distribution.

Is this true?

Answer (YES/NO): NO